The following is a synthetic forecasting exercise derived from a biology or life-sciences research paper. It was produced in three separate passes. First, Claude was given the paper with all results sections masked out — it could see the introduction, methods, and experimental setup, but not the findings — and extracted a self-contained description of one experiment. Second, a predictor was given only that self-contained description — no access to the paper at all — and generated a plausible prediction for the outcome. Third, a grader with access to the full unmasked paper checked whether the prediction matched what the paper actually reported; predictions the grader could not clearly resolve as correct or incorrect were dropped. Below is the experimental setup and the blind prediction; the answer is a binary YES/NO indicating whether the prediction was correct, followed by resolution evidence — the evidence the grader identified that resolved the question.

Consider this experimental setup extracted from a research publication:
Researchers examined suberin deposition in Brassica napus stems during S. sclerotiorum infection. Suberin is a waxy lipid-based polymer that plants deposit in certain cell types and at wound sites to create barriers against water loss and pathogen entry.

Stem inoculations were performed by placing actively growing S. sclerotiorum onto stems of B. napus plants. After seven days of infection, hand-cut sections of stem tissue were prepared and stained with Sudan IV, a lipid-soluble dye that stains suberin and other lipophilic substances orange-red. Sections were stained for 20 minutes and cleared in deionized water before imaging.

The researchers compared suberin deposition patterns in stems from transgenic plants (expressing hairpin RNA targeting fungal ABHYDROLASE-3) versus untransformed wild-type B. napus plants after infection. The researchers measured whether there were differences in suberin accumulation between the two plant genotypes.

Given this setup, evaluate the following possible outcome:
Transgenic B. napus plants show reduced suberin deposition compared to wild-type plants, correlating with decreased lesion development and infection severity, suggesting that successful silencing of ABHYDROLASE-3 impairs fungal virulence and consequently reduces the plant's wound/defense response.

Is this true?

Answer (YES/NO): NO